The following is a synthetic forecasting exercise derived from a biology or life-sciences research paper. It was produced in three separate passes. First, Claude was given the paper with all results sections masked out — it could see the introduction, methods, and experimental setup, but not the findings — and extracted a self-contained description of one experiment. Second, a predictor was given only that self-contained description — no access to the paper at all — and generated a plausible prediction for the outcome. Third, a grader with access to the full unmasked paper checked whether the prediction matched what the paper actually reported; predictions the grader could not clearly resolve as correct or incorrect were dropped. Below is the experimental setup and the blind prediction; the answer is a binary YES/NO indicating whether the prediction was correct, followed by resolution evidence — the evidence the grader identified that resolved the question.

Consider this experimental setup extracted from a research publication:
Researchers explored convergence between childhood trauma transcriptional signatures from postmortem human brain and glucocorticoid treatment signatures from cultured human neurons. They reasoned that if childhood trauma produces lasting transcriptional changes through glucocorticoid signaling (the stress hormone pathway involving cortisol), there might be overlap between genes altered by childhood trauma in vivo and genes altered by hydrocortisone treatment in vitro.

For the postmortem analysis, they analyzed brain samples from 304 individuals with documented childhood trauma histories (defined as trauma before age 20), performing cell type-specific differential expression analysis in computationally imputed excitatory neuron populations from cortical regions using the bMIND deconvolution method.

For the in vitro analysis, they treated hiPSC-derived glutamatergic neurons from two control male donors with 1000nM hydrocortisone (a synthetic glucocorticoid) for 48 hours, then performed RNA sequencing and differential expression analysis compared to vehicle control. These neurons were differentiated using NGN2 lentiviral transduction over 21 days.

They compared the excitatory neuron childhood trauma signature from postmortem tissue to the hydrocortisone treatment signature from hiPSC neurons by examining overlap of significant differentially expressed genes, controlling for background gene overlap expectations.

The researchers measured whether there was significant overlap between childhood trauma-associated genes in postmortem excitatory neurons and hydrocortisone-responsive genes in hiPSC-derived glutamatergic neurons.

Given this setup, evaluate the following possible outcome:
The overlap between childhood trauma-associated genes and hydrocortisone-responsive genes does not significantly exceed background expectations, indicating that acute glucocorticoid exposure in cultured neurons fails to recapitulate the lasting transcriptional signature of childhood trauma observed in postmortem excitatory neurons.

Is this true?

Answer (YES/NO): NO